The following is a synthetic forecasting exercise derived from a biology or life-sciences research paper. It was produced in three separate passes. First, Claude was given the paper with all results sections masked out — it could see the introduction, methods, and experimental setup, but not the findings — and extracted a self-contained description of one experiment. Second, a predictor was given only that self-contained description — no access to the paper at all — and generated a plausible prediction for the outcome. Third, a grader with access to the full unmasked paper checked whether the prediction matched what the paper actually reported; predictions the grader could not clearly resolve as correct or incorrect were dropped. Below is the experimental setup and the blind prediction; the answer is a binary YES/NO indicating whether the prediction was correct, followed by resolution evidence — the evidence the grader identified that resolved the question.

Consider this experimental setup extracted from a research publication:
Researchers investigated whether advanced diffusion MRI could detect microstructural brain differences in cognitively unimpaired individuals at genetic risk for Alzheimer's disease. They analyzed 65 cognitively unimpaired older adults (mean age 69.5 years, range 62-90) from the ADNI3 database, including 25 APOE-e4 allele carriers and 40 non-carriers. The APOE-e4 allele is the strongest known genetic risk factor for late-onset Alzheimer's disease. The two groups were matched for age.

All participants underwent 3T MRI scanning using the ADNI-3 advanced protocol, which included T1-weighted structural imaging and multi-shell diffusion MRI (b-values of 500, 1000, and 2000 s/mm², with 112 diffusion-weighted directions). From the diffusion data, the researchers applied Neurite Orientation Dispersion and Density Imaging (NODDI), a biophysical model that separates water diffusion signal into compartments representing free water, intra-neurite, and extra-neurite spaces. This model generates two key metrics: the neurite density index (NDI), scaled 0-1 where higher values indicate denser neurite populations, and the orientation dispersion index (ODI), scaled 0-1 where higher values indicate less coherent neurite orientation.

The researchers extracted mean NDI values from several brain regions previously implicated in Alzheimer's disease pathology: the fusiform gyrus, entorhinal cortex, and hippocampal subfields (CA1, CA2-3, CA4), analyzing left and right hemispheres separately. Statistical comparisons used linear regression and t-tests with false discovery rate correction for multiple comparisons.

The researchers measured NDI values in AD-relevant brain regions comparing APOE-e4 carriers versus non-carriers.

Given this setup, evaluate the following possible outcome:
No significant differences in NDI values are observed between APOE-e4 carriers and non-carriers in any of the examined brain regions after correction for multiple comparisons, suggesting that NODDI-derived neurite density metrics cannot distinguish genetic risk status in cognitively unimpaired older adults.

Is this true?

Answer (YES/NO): NO